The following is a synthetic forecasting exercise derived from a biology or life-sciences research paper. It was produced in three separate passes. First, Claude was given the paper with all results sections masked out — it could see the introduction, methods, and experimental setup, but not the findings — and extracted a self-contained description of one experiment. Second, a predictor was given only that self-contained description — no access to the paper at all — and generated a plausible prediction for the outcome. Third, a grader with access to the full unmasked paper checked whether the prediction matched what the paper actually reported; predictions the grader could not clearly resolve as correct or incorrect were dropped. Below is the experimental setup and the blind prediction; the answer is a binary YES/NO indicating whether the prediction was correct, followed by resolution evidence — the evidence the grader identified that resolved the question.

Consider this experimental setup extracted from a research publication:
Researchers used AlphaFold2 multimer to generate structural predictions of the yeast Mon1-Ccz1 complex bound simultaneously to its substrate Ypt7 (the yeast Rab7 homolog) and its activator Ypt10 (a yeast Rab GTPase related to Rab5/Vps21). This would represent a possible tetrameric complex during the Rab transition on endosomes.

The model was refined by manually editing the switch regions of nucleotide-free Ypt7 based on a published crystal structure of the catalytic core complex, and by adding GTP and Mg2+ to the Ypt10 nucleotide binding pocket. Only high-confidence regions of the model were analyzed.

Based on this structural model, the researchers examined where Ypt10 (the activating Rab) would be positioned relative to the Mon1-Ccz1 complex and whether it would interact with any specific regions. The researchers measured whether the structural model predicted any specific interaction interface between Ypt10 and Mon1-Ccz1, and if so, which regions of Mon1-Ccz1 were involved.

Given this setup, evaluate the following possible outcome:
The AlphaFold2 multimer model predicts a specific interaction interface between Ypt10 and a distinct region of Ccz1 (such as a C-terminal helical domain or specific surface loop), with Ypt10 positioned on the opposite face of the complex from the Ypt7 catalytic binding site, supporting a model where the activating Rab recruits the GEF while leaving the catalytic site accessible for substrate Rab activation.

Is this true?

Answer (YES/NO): NO